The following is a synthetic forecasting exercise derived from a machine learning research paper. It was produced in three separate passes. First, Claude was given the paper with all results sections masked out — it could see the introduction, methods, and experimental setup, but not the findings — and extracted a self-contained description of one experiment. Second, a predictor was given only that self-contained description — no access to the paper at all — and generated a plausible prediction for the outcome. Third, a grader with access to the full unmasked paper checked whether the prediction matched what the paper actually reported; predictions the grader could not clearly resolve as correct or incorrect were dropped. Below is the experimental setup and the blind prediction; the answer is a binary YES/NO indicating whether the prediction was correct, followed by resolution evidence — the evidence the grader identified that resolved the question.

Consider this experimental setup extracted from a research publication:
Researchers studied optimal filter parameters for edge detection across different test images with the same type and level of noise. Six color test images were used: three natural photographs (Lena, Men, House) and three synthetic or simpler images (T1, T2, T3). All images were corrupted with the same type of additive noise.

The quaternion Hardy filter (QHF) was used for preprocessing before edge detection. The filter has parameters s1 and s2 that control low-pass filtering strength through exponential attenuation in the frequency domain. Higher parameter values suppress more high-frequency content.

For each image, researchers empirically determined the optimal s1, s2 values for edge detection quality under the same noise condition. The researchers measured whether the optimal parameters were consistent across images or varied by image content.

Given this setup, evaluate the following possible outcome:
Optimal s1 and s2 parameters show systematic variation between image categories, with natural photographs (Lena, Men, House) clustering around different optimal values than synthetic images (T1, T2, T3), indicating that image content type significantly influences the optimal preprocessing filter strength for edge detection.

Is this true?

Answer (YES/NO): NO